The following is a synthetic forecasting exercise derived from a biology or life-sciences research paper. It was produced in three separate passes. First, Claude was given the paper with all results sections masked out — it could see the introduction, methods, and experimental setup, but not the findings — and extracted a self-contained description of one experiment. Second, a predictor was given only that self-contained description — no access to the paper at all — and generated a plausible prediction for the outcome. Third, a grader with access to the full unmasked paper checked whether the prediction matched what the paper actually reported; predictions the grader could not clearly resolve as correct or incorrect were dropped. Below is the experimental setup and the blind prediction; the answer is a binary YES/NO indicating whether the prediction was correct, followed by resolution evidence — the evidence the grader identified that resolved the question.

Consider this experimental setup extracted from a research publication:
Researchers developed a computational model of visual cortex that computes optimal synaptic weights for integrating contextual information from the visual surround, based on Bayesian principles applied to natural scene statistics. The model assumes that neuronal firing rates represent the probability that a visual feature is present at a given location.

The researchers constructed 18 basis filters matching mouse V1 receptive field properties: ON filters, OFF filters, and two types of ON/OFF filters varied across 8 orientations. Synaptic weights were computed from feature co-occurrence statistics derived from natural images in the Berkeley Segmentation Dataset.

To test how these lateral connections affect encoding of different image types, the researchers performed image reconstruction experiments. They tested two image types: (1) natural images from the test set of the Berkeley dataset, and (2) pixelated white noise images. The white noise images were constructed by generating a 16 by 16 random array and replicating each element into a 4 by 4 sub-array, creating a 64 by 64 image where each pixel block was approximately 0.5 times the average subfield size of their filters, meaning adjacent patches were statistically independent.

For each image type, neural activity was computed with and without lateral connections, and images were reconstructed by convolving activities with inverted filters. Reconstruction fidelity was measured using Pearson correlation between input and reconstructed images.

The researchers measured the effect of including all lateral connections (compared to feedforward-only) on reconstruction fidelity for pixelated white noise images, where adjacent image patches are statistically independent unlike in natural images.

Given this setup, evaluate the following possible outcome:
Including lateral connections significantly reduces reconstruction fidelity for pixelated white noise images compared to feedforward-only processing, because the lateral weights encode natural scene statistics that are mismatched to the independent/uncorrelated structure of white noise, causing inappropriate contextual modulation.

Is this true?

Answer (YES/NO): YES